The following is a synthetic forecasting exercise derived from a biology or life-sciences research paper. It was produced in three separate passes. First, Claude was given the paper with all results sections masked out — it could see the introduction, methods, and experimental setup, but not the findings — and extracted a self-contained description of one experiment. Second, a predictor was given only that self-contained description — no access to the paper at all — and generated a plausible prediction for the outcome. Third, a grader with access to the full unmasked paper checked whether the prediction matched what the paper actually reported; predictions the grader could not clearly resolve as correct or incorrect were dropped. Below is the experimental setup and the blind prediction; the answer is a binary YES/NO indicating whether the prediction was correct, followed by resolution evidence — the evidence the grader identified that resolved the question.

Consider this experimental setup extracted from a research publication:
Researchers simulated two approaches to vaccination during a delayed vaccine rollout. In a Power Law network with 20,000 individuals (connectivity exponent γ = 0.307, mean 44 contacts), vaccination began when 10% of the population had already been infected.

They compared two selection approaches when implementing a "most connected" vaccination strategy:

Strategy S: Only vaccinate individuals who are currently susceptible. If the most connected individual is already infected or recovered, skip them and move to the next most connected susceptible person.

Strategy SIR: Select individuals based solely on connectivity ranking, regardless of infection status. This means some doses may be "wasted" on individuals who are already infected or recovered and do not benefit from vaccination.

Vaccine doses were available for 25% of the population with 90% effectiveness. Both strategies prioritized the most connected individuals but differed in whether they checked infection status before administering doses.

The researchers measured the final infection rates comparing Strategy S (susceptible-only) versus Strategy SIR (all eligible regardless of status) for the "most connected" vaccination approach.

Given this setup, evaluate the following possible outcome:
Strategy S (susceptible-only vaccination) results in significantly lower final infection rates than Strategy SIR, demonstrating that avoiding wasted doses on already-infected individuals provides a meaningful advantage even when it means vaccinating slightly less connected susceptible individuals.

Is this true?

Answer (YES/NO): YES